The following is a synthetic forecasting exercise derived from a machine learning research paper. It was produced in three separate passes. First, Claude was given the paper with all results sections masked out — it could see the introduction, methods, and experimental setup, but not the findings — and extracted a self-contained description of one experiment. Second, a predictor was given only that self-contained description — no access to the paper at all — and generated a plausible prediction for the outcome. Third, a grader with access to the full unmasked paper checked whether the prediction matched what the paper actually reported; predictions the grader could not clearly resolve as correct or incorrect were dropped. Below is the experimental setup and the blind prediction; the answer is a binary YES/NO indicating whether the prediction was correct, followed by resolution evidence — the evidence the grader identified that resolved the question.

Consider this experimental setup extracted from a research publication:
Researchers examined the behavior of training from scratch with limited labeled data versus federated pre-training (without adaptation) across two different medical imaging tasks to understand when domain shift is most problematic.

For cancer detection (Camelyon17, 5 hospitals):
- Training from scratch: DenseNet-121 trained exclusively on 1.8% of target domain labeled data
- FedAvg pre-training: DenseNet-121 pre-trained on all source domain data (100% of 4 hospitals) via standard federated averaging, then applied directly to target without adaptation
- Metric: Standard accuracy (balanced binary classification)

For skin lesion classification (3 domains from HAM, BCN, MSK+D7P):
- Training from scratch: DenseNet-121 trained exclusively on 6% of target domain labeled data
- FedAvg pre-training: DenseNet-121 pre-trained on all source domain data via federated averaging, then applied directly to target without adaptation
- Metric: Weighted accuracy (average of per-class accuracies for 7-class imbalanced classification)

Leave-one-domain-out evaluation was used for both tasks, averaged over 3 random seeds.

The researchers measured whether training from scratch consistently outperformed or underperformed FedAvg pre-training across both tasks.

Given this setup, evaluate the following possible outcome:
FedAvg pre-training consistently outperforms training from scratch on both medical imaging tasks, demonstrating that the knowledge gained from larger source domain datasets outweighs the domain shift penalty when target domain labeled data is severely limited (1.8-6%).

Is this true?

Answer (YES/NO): NO